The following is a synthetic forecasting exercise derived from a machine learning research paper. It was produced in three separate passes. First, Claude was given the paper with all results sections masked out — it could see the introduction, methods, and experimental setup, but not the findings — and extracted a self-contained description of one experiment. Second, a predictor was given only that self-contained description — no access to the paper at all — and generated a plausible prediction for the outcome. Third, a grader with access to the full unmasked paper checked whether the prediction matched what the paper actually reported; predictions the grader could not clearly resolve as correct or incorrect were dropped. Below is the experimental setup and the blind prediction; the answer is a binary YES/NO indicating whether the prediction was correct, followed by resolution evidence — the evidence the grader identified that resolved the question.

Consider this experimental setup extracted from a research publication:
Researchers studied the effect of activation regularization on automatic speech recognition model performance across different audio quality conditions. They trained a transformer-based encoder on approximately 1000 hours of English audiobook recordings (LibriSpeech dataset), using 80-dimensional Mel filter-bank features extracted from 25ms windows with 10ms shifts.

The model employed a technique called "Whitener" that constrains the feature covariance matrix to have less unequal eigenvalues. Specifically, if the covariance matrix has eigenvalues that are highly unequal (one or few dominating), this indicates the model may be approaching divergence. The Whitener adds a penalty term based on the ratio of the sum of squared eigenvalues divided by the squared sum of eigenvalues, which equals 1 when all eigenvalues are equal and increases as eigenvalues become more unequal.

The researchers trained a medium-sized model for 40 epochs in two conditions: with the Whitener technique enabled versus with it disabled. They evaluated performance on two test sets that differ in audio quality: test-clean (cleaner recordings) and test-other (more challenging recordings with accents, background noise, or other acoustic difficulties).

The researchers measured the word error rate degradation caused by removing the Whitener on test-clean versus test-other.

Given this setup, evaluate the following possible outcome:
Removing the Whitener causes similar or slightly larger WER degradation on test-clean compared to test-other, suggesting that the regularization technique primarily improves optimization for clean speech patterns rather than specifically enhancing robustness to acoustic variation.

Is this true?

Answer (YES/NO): NO